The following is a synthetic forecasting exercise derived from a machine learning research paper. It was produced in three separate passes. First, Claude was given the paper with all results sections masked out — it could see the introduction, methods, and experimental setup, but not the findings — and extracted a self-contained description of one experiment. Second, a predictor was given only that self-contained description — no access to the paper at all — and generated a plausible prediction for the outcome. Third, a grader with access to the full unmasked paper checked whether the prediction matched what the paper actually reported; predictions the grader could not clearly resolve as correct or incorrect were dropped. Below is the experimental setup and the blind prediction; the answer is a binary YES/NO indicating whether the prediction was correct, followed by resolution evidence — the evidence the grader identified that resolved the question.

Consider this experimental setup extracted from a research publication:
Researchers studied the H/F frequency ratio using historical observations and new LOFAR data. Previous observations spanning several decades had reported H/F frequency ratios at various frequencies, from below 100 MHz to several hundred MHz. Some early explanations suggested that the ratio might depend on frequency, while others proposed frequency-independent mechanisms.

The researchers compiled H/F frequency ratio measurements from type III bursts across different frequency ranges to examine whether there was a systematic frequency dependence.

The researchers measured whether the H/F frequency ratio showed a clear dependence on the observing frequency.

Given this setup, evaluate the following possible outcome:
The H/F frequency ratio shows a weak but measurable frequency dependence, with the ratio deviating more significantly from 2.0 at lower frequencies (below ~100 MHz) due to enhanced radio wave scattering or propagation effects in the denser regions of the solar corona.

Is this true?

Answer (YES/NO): NO